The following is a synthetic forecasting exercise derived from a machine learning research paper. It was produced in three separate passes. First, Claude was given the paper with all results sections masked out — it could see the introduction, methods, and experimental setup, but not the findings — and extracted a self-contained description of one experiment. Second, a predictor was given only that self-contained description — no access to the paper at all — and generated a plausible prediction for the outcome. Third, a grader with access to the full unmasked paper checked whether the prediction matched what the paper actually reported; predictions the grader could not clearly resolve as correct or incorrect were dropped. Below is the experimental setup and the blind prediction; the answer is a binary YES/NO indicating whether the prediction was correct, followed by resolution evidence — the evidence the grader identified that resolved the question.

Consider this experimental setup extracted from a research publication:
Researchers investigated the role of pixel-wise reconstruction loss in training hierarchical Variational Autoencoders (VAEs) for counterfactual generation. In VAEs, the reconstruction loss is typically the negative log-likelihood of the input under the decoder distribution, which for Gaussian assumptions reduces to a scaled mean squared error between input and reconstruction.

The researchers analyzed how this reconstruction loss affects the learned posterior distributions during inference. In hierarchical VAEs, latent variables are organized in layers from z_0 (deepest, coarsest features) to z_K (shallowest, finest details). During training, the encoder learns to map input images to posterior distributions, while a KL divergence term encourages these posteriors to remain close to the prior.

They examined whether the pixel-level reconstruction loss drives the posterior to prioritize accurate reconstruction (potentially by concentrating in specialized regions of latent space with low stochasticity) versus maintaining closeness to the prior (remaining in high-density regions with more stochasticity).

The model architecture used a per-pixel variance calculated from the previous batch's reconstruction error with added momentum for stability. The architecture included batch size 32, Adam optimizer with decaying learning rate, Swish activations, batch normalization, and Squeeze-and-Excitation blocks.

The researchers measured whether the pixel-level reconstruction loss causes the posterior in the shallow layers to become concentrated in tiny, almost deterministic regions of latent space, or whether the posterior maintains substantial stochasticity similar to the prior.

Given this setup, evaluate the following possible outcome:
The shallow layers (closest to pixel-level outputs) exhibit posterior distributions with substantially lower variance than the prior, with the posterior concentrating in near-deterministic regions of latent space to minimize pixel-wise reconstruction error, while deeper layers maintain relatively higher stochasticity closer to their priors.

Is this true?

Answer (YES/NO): YES